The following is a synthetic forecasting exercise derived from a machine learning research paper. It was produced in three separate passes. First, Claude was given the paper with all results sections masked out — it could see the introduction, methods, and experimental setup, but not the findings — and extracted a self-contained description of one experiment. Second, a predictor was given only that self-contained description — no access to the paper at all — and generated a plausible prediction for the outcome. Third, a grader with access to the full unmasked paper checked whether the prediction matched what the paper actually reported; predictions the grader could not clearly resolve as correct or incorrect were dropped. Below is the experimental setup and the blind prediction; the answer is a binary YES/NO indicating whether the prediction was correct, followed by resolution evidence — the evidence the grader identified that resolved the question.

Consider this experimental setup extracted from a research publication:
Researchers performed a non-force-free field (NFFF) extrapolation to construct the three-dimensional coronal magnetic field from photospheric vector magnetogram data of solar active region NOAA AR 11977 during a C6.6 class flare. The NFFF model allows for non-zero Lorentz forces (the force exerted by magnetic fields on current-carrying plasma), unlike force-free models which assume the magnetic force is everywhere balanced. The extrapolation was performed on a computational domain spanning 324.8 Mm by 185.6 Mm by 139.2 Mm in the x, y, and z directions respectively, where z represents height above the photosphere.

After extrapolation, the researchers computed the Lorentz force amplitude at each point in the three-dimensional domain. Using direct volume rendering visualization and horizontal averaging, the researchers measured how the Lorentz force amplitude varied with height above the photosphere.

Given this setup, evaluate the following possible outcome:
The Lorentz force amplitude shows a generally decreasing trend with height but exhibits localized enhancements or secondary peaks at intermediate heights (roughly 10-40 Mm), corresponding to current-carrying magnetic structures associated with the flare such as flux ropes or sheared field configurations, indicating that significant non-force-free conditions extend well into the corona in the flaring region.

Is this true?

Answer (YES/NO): NO